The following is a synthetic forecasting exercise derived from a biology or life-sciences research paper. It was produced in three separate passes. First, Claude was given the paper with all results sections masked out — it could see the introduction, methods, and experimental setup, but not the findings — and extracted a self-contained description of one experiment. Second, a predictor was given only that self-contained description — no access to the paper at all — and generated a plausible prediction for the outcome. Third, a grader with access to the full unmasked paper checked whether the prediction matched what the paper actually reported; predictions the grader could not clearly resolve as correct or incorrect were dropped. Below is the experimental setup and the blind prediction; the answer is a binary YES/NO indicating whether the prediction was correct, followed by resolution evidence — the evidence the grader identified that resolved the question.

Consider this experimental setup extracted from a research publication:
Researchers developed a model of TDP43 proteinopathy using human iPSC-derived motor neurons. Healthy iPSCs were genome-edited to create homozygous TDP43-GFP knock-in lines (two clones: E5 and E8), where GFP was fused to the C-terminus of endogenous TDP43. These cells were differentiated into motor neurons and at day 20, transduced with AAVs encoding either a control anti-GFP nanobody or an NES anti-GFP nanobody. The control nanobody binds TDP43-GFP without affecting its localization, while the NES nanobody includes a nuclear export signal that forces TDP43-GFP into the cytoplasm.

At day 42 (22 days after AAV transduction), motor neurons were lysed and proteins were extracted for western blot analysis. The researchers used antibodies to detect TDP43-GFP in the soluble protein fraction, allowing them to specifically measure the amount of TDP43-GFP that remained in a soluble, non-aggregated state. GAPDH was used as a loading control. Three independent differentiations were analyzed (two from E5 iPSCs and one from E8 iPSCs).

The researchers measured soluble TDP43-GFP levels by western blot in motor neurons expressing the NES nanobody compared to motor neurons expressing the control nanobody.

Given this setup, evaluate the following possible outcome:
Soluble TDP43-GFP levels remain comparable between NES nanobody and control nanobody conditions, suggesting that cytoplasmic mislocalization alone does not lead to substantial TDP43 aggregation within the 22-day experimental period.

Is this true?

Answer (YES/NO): NO